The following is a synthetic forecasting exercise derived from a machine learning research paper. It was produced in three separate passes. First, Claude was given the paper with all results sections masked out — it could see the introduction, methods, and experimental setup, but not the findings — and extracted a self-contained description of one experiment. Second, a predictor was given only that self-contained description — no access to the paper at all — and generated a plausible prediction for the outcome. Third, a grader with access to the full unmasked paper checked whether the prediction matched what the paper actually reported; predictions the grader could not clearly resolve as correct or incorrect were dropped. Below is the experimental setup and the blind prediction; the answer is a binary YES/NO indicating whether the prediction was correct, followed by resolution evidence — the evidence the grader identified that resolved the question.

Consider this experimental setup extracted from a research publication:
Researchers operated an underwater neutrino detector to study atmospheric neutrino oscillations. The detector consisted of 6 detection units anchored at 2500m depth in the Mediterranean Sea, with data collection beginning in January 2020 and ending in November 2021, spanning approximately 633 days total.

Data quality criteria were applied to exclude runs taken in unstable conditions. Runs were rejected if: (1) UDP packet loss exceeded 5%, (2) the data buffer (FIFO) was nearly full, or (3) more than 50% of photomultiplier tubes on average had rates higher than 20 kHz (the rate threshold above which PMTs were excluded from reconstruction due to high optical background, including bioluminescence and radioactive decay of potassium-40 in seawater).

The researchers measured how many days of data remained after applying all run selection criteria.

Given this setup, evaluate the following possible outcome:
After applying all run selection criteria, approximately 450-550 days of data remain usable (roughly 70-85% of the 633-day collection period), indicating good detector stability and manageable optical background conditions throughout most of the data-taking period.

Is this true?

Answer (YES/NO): YES